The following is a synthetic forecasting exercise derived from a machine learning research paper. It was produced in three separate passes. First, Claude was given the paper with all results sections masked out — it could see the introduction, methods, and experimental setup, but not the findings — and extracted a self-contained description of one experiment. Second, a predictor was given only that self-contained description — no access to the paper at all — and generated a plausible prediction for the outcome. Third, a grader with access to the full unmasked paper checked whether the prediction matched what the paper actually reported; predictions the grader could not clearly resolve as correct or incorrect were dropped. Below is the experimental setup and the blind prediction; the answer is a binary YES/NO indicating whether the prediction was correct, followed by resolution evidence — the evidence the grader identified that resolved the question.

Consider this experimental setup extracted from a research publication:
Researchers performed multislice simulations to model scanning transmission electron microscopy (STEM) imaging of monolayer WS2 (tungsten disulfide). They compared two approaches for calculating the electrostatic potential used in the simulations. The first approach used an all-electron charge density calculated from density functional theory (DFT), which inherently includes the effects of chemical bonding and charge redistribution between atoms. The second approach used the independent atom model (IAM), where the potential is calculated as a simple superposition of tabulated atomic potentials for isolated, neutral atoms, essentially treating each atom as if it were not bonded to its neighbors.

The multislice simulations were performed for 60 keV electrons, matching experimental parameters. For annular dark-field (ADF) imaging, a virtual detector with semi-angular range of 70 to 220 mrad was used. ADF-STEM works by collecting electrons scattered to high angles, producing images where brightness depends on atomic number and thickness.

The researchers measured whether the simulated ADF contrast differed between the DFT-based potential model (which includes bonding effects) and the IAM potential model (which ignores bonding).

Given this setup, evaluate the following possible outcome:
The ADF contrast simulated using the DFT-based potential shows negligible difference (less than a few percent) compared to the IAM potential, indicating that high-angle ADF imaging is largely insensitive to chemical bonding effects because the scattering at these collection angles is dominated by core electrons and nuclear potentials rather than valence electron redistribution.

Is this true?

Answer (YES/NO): YES